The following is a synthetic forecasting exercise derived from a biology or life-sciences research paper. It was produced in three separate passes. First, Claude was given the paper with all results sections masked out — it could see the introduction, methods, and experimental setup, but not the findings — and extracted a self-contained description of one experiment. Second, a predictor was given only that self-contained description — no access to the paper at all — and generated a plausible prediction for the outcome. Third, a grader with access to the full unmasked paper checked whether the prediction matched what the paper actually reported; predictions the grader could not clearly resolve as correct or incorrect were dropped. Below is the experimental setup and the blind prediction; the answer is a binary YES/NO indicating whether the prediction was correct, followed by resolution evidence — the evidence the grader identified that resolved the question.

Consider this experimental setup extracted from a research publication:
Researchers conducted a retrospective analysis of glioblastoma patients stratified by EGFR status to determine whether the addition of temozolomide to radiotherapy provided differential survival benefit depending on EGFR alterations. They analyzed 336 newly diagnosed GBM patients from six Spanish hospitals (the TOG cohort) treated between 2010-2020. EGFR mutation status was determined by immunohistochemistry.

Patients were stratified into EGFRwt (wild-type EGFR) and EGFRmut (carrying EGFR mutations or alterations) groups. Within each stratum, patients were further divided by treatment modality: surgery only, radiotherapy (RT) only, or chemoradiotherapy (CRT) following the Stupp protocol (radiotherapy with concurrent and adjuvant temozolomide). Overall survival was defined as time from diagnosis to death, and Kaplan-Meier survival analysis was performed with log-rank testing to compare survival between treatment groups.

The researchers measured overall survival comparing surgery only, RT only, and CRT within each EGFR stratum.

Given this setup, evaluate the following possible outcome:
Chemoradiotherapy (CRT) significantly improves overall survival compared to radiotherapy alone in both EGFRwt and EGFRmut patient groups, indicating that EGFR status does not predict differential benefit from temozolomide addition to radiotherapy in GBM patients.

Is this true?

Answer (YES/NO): NO